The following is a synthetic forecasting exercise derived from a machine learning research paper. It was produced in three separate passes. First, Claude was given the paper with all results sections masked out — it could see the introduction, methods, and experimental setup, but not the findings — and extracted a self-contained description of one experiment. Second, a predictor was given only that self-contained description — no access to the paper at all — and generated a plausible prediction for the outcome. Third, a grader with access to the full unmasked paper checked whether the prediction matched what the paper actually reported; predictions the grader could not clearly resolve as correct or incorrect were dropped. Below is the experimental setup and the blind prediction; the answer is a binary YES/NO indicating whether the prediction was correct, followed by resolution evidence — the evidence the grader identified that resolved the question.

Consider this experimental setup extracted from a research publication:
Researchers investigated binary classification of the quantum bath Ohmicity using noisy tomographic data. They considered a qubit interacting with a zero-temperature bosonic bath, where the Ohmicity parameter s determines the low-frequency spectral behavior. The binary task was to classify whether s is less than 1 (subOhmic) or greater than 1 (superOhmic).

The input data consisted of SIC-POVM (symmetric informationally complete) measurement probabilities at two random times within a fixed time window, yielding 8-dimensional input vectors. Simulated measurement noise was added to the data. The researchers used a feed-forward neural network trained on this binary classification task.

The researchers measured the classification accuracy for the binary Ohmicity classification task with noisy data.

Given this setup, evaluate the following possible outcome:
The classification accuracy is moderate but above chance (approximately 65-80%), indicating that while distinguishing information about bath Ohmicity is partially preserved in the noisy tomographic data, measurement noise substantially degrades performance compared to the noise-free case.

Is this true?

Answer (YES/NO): YES